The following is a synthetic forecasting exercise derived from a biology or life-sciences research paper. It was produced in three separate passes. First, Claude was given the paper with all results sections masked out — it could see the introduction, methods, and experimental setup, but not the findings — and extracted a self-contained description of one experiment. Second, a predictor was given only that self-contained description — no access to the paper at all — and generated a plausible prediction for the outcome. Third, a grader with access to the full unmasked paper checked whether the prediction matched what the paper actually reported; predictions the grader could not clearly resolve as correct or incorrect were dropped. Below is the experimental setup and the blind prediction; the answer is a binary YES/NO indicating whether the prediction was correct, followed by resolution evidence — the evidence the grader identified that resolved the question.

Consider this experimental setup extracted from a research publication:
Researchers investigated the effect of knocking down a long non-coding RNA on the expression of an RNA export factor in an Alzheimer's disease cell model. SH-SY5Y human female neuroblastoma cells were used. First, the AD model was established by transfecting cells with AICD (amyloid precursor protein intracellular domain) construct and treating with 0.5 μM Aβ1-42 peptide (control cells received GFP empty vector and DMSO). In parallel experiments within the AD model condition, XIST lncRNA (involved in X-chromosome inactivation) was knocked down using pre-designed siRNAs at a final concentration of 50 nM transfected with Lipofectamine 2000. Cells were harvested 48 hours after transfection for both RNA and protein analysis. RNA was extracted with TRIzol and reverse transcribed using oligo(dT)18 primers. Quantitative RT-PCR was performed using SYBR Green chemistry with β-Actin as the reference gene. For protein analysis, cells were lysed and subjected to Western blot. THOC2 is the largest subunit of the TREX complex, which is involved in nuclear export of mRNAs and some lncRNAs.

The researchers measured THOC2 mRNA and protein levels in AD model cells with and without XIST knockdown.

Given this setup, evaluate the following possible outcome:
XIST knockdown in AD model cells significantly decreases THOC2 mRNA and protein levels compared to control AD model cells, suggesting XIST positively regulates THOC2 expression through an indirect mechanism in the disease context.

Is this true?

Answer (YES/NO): YES